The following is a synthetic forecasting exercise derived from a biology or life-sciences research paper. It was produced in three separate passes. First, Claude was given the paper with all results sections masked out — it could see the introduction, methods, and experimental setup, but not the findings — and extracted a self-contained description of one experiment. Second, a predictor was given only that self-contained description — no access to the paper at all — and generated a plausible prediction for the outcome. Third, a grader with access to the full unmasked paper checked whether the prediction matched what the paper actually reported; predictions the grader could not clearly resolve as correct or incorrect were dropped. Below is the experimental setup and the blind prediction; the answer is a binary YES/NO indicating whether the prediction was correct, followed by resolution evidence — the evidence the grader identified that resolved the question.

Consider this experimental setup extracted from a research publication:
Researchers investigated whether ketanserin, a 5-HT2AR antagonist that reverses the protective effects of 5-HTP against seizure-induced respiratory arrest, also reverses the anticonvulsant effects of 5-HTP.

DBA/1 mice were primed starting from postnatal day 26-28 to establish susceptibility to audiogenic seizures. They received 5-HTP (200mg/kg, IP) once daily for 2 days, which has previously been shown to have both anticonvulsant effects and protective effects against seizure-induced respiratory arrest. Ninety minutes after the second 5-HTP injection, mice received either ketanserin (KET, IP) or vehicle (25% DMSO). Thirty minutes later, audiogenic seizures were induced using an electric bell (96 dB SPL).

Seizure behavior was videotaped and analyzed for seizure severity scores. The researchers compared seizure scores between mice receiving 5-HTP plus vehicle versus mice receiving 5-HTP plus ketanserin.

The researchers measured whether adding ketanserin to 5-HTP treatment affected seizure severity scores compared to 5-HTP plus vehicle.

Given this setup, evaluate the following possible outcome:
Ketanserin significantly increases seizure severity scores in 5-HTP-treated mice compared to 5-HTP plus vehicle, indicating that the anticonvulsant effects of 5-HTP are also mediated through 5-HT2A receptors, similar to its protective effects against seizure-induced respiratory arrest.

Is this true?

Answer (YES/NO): NO